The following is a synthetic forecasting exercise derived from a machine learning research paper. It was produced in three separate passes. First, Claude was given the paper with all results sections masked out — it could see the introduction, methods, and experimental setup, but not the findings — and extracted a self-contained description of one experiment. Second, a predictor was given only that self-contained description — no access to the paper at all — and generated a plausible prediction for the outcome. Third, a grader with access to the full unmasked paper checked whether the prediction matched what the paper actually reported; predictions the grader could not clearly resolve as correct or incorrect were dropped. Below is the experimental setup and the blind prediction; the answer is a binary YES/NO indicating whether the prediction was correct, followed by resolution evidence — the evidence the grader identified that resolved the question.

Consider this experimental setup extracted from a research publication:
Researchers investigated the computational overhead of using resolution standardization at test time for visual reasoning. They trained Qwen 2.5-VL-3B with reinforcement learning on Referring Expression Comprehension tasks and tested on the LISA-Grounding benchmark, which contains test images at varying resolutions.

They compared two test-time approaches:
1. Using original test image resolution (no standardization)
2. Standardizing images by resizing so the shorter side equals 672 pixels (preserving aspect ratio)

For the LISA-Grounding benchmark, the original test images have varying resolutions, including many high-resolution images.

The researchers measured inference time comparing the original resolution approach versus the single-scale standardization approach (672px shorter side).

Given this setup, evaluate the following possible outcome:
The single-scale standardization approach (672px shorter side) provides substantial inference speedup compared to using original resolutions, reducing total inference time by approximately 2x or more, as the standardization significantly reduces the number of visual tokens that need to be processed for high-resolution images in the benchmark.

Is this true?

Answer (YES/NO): NO